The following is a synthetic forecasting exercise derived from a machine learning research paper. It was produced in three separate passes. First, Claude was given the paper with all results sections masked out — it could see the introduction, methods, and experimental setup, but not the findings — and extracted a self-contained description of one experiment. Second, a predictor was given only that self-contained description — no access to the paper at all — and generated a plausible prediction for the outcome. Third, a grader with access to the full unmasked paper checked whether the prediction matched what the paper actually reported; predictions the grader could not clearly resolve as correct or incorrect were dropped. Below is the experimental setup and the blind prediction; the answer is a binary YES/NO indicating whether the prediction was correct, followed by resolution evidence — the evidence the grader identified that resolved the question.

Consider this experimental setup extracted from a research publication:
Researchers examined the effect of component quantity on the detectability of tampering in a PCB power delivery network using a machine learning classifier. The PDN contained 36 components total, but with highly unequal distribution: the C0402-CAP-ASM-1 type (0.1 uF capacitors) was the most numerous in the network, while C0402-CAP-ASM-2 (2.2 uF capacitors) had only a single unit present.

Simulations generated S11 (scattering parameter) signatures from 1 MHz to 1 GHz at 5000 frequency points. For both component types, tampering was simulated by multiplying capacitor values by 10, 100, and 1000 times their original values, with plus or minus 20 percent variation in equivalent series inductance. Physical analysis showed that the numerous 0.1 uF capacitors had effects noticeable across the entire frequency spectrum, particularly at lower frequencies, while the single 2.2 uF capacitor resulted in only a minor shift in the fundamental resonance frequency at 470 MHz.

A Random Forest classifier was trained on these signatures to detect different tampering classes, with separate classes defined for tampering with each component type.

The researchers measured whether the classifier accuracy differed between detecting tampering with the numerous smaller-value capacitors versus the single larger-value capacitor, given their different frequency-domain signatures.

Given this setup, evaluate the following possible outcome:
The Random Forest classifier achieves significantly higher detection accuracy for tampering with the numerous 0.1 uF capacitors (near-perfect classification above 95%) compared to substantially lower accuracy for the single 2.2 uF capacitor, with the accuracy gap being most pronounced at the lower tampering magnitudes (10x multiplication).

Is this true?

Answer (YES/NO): NO